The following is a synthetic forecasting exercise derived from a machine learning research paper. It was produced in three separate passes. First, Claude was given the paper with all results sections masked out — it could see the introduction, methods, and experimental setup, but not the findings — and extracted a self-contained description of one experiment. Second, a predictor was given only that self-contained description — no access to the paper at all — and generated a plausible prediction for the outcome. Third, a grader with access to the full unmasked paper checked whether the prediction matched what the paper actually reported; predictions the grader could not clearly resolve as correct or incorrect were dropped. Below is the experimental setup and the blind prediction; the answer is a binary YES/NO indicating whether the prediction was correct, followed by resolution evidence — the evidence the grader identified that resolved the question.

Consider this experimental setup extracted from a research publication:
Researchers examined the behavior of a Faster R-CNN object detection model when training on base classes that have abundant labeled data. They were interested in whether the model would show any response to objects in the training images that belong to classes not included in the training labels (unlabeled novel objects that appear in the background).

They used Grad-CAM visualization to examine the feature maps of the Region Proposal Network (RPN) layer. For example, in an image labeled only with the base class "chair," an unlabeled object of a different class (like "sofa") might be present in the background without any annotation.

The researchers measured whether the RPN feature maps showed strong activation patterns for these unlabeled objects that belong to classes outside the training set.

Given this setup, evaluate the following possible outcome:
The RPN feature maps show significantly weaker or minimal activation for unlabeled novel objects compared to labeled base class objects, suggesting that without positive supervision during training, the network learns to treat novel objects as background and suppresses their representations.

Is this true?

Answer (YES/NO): NO